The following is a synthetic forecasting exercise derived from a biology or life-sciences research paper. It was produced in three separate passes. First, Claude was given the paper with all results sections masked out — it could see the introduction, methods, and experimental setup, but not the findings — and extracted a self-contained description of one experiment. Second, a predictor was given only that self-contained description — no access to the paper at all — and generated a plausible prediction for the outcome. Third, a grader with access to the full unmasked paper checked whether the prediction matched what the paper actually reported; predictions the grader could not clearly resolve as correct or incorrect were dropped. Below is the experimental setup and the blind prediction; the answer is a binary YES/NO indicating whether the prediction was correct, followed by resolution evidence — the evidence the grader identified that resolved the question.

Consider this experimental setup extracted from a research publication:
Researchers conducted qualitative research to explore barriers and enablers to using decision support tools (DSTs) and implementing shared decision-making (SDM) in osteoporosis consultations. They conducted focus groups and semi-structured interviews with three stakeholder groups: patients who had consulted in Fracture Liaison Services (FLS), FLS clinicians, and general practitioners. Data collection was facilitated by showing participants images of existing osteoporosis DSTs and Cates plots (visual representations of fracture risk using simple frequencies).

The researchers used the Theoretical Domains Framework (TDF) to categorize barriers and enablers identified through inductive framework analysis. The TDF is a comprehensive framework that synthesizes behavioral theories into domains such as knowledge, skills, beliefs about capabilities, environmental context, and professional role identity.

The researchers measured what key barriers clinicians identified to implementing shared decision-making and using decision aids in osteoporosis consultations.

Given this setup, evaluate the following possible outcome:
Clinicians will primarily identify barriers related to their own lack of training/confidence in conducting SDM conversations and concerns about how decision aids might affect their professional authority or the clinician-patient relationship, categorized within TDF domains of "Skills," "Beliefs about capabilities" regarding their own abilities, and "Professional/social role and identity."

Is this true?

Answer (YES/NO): NO